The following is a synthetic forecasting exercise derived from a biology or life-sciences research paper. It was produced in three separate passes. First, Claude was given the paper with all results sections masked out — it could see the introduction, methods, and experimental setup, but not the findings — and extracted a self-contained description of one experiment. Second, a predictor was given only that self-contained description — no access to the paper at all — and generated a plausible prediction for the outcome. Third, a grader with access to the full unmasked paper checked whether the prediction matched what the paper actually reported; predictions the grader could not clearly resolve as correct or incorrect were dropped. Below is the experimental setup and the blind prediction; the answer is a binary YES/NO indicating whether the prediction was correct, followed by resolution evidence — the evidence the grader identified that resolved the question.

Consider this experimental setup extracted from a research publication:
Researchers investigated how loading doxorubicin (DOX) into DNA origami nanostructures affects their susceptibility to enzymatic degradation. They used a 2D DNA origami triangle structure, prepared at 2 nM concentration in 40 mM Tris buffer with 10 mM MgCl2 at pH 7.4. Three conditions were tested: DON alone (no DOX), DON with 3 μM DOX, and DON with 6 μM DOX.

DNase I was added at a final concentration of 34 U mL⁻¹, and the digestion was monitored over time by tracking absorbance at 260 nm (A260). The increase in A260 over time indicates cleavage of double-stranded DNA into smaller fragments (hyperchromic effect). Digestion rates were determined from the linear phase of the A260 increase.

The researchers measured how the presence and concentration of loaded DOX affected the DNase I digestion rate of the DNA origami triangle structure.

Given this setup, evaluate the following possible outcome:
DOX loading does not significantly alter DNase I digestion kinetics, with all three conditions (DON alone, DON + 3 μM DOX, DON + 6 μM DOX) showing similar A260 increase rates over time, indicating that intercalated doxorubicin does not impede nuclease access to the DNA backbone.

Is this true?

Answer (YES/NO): NO